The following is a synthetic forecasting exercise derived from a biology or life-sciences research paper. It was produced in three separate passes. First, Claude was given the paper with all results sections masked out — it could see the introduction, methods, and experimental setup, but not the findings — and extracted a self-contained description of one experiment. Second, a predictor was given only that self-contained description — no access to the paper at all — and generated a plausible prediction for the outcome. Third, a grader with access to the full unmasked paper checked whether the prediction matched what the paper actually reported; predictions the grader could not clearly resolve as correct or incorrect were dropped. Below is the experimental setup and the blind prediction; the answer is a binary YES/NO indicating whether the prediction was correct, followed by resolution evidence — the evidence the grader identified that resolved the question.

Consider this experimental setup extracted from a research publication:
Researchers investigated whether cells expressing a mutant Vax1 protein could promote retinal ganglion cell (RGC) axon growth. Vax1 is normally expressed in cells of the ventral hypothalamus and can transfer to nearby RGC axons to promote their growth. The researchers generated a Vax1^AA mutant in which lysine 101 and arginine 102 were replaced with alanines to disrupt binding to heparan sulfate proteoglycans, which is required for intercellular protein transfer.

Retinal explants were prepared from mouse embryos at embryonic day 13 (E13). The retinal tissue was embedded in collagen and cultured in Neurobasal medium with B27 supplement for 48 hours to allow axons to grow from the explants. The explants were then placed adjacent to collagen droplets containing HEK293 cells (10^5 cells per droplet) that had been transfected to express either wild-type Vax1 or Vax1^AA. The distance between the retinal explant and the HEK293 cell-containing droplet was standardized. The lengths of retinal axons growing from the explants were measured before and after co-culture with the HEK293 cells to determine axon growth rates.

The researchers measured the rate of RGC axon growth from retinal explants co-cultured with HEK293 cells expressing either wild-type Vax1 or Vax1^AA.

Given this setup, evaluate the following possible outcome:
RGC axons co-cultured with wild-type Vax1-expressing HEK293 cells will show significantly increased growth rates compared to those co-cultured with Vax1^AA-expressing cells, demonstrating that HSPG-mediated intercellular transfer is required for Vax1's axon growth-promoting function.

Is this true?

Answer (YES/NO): YES